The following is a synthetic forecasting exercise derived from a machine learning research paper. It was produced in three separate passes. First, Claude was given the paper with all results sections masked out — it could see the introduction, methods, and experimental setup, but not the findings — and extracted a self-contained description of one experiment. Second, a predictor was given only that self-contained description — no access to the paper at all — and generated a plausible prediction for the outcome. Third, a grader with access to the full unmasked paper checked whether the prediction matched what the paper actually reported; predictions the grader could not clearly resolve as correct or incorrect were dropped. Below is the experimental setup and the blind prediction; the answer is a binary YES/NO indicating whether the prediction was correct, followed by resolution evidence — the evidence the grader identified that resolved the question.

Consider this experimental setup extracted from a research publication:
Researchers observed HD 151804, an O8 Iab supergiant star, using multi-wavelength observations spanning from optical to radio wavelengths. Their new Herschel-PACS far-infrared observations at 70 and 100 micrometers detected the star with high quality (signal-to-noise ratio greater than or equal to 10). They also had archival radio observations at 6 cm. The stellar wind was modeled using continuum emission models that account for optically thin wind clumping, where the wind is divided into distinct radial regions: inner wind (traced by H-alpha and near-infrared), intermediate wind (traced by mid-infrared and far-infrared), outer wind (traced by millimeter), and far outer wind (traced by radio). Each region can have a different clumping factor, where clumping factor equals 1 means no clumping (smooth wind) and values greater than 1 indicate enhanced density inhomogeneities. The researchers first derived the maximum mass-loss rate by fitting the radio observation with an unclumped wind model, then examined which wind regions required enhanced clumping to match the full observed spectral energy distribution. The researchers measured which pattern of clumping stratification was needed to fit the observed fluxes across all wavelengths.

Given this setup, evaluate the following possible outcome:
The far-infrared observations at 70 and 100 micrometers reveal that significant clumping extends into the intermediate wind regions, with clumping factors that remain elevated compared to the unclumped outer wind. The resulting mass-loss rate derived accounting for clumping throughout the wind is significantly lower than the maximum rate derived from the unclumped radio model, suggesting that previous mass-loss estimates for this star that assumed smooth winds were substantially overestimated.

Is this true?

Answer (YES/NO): NO